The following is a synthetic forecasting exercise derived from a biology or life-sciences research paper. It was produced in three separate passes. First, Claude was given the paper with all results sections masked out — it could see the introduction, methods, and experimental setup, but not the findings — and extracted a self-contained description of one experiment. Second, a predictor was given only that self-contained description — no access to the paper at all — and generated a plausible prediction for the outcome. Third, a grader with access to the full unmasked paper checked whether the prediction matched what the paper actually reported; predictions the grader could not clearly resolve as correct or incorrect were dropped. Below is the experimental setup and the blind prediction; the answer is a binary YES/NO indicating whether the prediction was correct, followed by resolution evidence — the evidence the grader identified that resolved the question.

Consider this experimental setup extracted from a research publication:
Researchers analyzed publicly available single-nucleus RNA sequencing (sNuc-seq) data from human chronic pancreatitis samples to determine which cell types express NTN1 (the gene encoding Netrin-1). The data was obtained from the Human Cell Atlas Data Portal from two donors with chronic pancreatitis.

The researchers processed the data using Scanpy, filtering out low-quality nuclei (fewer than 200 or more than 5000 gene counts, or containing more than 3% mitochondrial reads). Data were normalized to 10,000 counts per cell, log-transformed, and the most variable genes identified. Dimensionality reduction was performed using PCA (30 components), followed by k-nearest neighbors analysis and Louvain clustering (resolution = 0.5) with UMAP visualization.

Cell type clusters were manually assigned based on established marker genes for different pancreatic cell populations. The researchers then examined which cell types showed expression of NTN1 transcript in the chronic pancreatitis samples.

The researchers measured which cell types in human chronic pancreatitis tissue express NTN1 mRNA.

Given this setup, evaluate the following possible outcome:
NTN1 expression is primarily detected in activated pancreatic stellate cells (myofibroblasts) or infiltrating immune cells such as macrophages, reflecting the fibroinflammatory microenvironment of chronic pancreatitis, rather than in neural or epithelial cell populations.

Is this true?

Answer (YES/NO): NO